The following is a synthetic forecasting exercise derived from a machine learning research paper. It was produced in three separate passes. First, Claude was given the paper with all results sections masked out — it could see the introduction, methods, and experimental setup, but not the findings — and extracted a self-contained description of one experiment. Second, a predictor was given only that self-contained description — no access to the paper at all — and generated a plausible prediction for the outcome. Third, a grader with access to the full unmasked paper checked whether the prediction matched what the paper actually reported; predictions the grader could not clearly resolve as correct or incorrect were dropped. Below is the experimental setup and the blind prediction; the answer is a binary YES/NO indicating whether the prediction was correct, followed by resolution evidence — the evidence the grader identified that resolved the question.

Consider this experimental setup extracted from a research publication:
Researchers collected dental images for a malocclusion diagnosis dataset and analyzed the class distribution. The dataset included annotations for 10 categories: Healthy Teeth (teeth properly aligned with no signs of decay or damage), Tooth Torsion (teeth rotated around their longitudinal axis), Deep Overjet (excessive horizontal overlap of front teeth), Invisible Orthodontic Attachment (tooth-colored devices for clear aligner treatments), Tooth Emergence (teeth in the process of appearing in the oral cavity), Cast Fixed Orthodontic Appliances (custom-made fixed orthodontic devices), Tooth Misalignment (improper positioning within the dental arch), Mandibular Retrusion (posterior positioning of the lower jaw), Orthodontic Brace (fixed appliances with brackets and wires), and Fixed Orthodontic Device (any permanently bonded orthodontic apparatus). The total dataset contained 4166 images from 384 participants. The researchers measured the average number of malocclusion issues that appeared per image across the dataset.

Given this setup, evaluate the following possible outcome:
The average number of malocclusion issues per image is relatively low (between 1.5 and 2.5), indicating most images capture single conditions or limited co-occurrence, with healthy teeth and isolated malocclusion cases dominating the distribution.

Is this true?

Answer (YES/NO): NO